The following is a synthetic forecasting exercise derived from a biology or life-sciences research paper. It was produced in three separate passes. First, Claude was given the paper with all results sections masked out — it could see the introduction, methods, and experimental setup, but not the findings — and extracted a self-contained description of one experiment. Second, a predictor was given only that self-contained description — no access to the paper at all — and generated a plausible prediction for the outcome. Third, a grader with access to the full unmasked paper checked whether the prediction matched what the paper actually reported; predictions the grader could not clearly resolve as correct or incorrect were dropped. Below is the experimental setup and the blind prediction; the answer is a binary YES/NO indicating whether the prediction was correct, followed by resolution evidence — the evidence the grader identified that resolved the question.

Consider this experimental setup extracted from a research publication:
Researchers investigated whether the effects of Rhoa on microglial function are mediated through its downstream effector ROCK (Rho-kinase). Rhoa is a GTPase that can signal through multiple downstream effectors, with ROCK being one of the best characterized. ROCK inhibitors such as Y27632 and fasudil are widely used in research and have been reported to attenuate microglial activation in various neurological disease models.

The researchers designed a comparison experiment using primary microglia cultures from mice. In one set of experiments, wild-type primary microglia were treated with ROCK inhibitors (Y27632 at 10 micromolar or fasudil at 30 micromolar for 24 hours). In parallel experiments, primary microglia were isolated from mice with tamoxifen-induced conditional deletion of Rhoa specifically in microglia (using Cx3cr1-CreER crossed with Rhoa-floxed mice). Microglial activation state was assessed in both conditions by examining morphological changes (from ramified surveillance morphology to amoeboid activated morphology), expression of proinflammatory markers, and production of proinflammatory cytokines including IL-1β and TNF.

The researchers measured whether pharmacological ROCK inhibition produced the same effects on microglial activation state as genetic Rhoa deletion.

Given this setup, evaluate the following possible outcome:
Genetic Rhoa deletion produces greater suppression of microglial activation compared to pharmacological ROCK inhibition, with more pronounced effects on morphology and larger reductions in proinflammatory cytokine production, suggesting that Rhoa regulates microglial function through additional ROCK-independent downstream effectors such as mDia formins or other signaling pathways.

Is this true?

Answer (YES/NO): NO